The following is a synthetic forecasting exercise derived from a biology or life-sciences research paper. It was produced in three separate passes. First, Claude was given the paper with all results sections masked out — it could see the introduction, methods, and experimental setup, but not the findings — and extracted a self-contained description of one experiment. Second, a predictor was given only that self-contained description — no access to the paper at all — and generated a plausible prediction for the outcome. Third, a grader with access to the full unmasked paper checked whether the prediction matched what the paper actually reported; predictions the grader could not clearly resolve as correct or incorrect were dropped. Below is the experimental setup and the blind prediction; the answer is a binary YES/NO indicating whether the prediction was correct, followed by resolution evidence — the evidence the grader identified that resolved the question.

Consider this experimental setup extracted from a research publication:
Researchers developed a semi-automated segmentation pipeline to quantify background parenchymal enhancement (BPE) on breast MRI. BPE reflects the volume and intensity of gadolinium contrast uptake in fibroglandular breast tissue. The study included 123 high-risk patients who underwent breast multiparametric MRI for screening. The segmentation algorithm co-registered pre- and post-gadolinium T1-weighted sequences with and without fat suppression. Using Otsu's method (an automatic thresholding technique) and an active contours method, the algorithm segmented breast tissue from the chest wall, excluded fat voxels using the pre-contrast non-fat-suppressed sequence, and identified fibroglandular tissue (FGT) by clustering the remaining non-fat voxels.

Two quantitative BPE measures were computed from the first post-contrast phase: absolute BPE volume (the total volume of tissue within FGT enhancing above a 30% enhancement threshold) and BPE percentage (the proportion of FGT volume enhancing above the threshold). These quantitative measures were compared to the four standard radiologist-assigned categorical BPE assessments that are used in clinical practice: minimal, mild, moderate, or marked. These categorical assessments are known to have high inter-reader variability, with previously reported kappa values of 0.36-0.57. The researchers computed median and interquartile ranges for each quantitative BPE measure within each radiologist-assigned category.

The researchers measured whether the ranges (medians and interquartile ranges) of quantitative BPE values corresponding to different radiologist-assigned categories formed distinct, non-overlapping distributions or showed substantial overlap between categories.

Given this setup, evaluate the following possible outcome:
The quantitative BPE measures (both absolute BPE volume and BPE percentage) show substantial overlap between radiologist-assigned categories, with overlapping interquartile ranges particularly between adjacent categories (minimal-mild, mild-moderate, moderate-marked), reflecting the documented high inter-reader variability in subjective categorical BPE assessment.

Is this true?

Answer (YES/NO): YES